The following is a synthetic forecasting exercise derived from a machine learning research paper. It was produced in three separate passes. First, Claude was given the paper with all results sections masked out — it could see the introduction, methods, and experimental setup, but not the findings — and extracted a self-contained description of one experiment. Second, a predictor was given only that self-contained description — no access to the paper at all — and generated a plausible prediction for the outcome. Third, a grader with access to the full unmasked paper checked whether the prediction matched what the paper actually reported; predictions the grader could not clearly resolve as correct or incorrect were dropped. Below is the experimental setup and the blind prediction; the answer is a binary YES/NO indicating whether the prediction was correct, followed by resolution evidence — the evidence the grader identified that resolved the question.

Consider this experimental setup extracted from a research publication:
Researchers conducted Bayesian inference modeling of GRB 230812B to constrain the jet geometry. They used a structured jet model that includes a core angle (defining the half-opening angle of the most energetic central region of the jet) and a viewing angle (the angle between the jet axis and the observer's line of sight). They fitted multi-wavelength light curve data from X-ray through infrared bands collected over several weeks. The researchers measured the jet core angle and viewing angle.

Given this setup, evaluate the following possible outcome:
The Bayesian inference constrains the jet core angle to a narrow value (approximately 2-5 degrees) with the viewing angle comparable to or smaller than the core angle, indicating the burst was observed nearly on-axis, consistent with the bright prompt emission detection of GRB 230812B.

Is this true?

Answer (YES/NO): NO